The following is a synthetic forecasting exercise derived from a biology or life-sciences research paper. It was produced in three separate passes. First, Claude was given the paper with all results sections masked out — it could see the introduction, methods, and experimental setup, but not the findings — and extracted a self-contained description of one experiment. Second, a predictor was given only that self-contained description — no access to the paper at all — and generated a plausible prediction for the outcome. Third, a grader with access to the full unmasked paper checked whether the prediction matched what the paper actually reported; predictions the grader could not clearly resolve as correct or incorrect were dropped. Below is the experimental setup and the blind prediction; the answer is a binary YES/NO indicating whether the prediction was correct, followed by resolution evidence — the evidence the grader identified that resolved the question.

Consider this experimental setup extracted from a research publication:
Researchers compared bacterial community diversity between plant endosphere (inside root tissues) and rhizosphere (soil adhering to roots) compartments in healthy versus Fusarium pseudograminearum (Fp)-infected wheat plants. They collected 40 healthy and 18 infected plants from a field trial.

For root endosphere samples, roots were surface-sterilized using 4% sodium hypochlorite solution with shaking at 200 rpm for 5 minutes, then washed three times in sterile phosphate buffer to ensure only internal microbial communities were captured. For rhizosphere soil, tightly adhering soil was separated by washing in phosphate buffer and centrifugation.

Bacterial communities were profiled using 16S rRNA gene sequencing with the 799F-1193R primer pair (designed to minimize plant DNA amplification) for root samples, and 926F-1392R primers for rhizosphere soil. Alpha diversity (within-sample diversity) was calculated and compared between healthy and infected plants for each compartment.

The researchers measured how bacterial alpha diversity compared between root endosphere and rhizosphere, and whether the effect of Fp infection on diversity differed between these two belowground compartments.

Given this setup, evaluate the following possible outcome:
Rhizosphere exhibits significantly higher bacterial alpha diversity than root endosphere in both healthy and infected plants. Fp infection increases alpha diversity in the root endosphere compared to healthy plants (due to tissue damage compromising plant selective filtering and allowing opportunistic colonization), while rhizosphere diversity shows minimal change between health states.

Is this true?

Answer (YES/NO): NO